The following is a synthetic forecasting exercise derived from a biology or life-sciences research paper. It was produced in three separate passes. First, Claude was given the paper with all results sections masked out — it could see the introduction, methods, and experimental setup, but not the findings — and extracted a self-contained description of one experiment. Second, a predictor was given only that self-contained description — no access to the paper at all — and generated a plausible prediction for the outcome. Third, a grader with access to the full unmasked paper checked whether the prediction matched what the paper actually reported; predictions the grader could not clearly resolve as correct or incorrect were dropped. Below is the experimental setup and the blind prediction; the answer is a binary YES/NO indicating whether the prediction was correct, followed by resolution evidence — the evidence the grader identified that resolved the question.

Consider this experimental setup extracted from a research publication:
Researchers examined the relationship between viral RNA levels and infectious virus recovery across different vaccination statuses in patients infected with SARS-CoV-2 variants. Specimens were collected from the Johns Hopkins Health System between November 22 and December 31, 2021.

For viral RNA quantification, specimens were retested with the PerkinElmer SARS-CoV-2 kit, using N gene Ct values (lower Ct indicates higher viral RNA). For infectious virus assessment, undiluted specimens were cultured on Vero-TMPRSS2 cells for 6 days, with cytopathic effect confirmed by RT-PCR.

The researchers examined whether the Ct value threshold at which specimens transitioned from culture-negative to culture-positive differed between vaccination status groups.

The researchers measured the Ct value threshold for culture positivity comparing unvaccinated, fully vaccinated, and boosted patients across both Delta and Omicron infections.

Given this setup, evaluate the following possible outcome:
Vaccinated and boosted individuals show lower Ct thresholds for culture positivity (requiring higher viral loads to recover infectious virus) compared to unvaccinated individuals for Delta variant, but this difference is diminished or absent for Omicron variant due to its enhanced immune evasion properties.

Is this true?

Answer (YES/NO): NO